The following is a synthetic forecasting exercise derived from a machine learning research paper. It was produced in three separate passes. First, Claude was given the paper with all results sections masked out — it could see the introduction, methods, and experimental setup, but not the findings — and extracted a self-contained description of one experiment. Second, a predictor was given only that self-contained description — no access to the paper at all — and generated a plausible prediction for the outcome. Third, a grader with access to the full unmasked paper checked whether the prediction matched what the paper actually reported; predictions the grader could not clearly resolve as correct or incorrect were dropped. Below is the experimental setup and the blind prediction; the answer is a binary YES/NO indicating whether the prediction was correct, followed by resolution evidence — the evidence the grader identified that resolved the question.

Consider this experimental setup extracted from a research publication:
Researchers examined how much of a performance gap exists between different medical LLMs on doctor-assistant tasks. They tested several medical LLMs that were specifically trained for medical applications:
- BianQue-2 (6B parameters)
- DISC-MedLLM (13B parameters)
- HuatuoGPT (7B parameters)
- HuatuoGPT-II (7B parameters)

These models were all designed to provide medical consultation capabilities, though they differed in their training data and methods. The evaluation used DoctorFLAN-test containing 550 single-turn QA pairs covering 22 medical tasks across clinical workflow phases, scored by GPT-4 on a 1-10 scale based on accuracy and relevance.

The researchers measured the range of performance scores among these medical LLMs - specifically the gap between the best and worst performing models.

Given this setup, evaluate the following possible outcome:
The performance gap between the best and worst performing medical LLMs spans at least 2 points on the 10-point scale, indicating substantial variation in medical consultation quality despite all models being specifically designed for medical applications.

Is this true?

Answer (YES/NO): YES